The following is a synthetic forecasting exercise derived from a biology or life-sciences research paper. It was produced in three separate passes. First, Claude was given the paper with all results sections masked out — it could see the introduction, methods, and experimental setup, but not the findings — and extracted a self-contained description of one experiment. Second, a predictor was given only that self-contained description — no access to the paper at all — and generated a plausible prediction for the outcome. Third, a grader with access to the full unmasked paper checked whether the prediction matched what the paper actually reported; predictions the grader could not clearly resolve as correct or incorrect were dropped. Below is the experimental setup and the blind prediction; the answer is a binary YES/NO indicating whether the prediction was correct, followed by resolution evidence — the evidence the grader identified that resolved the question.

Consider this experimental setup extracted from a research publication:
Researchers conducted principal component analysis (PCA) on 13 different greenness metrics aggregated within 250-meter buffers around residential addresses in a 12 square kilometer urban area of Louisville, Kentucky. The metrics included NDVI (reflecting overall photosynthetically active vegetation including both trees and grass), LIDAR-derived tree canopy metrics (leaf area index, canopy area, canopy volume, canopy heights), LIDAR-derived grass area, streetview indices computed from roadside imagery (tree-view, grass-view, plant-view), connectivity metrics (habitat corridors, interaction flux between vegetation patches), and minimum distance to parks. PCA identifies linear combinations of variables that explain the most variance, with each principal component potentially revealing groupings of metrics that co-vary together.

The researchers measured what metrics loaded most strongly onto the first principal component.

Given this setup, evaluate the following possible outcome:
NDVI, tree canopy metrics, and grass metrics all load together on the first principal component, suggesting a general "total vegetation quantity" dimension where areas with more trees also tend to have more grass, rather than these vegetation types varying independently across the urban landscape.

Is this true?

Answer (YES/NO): YES